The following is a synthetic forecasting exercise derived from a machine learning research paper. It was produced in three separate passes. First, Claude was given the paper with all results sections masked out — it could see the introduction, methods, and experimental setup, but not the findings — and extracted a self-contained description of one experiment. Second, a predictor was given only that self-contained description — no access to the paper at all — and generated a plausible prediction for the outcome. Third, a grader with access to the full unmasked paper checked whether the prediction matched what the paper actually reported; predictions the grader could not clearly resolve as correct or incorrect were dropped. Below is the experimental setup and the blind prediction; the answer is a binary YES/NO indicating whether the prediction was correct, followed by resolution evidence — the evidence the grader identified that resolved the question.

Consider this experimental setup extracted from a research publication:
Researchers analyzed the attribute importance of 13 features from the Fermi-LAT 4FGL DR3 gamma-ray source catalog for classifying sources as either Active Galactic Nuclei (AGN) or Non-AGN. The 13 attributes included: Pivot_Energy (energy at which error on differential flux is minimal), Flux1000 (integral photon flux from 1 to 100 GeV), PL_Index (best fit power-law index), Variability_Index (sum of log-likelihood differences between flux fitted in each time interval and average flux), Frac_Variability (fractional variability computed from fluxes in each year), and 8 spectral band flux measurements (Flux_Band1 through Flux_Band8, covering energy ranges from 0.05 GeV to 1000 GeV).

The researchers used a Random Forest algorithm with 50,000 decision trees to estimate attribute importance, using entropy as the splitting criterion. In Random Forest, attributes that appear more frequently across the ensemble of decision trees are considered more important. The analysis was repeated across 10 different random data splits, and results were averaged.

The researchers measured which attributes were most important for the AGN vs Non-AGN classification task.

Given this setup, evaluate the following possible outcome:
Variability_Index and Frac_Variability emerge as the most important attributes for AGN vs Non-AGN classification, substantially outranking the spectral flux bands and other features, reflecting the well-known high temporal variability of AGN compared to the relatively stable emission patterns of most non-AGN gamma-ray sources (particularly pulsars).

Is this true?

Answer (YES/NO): NO